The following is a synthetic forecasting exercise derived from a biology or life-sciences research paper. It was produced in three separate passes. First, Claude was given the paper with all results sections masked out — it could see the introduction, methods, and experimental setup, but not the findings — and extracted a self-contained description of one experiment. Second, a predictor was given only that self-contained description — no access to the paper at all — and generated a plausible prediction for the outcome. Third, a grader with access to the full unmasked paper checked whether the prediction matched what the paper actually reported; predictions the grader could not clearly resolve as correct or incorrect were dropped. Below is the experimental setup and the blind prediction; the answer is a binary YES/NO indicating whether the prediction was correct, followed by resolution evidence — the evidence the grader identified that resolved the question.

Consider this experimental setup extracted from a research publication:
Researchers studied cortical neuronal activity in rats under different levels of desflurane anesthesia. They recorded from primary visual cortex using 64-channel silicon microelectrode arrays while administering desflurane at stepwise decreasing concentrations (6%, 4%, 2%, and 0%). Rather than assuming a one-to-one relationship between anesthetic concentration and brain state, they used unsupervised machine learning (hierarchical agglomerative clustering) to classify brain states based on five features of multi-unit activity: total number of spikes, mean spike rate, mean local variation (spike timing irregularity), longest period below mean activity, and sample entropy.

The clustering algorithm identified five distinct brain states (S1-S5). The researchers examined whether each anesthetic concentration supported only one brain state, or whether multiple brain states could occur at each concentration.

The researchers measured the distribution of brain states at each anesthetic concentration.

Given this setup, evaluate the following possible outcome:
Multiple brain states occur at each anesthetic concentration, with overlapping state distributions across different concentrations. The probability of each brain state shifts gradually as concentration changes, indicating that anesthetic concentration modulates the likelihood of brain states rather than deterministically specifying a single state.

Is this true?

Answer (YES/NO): YES